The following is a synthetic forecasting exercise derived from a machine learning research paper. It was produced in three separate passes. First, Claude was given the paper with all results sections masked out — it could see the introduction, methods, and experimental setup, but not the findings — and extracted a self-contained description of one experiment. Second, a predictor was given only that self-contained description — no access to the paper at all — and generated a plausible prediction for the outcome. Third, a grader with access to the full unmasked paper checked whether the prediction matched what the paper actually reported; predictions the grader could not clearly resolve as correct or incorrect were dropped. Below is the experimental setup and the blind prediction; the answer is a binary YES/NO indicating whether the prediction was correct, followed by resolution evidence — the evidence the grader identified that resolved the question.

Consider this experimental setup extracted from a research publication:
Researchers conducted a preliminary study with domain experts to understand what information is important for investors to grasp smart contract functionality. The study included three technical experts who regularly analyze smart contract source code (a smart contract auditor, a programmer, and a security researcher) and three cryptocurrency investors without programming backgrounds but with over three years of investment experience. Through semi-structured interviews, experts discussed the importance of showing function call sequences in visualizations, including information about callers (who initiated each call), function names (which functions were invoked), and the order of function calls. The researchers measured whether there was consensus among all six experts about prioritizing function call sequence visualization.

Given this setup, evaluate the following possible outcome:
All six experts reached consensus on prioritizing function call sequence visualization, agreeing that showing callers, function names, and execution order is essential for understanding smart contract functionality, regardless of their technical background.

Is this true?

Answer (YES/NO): YES